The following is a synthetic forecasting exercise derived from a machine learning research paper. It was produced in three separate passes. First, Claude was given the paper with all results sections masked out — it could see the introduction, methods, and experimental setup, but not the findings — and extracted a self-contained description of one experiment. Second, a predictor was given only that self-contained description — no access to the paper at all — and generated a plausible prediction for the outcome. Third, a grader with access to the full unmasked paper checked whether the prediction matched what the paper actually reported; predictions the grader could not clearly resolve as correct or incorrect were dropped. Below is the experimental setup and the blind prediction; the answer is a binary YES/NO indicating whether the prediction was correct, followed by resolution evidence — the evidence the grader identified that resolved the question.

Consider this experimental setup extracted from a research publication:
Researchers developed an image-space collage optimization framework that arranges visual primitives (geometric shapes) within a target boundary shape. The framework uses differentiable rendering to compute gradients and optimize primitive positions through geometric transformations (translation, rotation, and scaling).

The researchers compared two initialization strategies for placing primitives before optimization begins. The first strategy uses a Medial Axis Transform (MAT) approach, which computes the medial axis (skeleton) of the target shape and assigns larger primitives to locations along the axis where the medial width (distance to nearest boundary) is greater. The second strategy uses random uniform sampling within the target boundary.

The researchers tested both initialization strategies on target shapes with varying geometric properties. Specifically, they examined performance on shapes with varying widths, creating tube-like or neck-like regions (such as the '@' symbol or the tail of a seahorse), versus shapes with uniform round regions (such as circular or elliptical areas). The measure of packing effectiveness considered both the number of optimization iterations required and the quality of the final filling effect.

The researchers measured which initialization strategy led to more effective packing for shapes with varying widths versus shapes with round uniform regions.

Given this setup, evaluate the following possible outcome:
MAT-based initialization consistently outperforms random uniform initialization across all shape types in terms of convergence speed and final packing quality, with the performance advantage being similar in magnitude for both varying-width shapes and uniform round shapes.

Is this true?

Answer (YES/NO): NO